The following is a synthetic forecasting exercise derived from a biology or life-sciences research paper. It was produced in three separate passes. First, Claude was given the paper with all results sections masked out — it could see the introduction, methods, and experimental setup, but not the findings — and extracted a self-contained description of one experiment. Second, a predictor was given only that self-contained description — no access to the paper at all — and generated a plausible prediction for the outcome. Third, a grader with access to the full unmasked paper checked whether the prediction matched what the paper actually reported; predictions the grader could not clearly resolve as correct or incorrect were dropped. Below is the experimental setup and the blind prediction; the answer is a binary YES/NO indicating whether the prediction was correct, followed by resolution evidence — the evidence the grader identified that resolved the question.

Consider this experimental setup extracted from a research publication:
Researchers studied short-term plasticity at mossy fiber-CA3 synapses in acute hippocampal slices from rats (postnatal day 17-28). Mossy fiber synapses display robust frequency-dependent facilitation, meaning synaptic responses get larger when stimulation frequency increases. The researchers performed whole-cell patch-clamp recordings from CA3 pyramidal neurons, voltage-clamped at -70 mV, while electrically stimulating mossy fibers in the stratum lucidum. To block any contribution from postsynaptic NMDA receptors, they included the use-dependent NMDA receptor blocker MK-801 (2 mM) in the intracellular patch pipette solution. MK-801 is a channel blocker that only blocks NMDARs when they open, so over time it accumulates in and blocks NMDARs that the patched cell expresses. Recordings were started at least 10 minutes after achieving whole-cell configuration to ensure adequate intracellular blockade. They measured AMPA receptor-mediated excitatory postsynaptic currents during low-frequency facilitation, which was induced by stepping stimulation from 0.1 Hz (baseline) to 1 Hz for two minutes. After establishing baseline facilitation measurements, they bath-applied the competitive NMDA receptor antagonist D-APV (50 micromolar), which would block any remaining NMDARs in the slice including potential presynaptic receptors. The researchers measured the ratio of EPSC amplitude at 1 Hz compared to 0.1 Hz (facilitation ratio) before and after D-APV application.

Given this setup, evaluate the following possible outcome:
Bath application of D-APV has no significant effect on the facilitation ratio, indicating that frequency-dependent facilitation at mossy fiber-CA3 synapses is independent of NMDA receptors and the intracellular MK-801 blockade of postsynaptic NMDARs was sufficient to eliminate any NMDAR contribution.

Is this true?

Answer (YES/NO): NO